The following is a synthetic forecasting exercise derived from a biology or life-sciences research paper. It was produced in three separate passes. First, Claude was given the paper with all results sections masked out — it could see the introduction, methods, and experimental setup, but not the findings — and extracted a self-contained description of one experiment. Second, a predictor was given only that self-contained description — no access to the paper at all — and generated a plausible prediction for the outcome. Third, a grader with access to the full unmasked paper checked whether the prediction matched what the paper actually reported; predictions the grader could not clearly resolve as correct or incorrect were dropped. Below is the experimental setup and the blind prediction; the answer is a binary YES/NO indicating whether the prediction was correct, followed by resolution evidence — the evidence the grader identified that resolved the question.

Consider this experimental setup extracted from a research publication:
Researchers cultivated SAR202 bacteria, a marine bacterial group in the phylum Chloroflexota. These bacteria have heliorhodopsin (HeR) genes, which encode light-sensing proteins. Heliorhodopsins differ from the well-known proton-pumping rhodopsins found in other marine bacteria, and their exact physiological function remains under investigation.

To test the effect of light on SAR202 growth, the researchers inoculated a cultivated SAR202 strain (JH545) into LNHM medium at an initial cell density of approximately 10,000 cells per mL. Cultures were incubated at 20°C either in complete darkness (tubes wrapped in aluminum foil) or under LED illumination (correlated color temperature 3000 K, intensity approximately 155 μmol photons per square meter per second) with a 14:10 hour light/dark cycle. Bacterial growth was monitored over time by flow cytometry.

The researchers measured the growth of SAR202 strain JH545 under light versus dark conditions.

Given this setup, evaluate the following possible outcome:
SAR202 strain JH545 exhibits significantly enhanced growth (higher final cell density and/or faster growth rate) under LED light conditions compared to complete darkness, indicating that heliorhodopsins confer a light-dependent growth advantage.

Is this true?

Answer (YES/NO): NO